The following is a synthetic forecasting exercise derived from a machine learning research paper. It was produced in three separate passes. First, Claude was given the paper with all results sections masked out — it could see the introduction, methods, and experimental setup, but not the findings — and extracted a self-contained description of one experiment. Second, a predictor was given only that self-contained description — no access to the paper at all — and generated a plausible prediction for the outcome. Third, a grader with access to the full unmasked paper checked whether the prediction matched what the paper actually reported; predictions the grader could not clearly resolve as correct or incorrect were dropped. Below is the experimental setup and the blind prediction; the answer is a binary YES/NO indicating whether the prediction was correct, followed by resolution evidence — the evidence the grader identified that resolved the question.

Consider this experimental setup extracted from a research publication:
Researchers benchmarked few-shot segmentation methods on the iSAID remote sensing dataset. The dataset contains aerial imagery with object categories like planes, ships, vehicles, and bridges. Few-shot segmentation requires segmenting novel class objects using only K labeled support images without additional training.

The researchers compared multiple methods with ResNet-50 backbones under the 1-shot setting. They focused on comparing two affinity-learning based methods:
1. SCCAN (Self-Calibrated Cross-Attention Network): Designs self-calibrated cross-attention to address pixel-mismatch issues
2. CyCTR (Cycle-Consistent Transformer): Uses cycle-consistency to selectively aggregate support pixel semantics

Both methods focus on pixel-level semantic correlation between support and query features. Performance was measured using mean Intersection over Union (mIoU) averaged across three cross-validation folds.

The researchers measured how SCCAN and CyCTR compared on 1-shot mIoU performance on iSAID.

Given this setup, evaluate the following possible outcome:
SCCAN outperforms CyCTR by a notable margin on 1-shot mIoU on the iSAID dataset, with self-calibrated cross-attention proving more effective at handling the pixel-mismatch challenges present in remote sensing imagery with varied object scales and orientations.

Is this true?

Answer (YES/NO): NO